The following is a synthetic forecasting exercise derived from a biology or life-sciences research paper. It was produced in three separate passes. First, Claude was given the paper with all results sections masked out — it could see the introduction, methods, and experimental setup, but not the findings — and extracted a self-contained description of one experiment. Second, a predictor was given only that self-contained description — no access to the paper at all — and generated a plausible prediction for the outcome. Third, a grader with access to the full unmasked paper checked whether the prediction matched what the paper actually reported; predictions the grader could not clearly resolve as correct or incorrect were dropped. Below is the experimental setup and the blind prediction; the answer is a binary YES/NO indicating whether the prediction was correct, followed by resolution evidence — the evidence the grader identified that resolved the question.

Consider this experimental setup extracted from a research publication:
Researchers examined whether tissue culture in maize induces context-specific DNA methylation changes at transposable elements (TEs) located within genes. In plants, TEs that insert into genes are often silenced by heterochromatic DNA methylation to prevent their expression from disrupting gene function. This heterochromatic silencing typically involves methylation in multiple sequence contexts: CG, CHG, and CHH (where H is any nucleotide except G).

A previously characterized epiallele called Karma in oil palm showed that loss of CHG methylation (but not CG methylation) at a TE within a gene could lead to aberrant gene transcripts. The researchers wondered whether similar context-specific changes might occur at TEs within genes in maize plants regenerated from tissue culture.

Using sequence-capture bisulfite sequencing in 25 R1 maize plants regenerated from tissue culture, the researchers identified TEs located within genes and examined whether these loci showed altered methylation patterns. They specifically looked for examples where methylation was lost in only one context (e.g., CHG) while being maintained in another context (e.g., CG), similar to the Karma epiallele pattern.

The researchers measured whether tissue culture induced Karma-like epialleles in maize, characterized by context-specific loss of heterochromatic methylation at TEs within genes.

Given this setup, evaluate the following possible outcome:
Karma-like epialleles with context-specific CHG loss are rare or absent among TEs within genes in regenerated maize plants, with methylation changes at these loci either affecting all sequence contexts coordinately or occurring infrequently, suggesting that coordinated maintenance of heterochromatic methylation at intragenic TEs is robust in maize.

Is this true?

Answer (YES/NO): NO